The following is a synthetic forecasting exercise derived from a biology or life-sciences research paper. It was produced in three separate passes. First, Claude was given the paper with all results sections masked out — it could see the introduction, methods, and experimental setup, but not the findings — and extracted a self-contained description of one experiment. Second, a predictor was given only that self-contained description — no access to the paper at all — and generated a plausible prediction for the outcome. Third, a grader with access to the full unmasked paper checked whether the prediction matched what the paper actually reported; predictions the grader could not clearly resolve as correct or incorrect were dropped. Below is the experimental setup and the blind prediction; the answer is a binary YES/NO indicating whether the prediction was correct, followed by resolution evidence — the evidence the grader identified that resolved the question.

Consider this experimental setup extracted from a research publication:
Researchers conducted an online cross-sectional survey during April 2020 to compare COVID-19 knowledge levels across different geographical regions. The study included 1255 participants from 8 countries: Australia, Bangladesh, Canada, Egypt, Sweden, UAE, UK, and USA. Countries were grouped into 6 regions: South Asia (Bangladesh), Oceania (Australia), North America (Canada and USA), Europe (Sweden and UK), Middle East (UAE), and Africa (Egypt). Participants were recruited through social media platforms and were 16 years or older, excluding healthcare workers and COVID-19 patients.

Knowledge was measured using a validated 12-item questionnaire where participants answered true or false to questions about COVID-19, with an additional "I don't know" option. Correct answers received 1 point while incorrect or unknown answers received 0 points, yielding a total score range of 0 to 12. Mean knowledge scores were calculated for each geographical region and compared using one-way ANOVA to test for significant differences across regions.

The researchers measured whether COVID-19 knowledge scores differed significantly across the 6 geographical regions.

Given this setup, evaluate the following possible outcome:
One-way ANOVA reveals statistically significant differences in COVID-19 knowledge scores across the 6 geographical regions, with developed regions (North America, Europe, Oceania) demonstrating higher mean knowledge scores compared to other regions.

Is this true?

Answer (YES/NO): NO